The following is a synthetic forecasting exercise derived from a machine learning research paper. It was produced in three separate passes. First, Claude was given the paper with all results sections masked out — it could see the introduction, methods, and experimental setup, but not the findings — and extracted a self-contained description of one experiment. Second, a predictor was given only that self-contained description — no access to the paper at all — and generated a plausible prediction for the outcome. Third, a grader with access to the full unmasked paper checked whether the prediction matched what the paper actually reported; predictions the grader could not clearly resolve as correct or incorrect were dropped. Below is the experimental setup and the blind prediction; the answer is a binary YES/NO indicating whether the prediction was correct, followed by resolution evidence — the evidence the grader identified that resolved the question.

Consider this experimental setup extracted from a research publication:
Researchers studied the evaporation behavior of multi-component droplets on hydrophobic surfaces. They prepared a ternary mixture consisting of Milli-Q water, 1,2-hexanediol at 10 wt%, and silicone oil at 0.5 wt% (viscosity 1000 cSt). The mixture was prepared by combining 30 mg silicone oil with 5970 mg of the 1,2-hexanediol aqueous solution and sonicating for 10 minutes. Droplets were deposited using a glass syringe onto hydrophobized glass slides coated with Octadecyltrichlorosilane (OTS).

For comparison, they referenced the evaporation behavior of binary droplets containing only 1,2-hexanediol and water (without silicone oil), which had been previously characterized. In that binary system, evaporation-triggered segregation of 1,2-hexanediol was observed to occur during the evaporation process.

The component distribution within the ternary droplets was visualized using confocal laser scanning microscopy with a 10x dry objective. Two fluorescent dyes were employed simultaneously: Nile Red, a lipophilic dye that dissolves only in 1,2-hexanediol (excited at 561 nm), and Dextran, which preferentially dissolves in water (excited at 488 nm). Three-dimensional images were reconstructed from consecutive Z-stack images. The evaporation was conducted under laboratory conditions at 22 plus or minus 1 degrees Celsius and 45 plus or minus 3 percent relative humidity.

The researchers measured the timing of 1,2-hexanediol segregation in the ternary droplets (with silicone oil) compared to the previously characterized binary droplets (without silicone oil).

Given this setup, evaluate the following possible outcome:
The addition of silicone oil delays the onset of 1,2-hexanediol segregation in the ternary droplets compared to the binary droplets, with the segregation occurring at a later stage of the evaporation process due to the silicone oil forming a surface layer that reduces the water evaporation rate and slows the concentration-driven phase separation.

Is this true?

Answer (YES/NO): NO